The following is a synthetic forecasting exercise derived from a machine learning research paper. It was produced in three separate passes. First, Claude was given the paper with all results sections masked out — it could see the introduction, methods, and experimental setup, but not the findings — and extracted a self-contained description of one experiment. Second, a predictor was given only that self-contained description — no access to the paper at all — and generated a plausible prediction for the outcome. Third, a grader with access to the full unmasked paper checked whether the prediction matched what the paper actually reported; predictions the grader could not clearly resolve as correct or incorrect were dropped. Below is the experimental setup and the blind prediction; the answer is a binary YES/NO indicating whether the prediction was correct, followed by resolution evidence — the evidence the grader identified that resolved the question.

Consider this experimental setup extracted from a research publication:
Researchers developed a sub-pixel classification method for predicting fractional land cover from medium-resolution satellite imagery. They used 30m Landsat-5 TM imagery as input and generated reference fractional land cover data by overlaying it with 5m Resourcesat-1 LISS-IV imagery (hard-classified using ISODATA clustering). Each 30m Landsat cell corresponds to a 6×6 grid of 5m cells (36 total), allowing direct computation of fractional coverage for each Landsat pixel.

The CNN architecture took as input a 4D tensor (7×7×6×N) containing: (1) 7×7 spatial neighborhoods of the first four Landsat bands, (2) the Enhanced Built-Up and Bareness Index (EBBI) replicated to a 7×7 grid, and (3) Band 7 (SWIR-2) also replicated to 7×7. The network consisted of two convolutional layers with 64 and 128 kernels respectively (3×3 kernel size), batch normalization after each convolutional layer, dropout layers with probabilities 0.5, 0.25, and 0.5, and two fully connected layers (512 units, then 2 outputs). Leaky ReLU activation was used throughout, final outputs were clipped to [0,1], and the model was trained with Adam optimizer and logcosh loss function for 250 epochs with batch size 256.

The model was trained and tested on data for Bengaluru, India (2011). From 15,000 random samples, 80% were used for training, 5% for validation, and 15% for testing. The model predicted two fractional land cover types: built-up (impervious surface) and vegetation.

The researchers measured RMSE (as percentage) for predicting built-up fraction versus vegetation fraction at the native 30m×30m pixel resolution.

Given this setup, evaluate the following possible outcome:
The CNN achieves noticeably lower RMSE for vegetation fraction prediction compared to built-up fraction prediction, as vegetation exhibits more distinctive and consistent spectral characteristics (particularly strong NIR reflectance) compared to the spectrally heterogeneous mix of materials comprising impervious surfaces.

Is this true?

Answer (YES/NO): NO